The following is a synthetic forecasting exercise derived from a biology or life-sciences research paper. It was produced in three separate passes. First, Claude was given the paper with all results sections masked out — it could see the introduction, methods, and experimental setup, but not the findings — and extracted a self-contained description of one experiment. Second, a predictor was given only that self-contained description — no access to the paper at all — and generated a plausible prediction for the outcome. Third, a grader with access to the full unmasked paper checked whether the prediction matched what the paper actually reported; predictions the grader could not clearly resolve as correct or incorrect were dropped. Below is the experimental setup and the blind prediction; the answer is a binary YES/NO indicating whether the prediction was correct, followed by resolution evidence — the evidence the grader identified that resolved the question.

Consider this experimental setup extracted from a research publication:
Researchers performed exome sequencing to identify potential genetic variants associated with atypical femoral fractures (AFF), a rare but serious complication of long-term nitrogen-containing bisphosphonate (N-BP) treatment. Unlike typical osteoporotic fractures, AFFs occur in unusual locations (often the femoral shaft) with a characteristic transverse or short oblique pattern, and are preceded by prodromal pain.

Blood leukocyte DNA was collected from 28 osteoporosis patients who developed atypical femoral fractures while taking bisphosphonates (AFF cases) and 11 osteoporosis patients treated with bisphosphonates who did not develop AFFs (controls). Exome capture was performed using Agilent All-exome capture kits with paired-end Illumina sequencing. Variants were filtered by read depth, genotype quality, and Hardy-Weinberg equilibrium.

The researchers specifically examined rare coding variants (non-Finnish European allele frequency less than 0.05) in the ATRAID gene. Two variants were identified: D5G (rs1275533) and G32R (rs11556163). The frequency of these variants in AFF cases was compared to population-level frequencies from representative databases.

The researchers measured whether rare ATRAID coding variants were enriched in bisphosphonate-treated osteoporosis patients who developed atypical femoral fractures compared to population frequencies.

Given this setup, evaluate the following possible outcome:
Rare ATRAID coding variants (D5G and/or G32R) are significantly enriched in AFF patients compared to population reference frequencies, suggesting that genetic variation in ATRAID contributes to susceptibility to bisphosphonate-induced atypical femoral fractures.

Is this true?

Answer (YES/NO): YES